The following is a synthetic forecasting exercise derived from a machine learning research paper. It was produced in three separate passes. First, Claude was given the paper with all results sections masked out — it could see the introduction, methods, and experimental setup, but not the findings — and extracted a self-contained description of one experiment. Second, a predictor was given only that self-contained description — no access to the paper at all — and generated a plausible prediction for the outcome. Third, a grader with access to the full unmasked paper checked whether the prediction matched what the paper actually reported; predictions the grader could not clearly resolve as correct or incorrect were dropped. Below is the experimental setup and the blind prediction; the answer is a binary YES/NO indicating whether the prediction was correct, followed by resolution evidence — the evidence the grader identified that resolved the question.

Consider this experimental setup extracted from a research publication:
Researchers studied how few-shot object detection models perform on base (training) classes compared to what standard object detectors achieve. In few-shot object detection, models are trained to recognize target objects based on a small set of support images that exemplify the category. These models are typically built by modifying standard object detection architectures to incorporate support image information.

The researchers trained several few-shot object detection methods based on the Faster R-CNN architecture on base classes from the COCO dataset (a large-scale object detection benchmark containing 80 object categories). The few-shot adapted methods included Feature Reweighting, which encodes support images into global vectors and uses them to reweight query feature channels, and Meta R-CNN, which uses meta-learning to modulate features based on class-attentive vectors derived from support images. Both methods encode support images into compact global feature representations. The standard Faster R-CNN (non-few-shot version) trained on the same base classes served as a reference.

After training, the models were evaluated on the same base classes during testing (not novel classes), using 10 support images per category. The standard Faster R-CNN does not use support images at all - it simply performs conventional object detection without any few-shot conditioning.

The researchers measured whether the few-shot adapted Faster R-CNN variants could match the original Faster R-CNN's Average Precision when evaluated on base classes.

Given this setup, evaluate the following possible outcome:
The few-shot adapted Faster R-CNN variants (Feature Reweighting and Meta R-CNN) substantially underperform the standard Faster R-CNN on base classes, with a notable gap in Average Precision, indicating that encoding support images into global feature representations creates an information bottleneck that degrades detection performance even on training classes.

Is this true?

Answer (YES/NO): YES